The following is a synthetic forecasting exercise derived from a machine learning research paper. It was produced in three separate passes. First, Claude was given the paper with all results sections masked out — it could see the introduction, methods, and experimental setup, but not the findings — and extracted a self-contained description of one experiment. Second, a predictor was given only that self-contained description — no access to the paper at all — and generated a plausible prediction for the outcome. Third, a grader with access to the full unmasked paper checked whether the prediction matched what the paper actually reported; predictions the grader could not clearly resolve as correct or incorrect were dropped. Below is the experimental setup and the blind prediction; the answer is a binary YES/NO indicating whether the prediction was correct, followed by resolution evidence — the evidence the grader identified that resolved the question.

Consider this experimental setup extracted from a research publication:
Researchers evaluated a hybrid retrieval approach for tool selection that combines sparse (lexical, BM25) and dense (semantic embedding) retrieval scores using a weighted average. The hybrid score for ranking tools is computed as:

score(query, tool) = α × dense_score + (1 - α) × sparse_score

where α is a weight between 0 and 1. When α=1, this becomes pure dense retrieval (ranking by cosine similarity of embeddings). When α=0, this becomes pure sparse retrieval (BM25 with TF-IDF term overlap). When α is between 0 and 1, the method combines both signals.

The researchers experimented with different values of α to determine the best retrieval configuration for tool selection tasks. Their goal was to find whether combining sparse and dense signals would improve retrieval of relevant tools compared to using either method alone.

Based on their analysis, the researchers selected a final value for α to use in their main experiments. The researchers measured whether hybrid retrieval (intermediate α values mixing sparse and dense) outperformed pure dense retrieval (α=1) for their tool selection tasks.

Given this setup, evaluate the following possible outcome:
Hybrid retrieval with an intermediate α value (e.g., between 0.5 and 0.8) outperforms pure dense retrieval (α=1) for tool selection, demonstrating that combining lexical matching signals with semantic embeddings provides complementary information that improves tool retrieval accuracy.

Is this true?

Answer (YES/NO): NO